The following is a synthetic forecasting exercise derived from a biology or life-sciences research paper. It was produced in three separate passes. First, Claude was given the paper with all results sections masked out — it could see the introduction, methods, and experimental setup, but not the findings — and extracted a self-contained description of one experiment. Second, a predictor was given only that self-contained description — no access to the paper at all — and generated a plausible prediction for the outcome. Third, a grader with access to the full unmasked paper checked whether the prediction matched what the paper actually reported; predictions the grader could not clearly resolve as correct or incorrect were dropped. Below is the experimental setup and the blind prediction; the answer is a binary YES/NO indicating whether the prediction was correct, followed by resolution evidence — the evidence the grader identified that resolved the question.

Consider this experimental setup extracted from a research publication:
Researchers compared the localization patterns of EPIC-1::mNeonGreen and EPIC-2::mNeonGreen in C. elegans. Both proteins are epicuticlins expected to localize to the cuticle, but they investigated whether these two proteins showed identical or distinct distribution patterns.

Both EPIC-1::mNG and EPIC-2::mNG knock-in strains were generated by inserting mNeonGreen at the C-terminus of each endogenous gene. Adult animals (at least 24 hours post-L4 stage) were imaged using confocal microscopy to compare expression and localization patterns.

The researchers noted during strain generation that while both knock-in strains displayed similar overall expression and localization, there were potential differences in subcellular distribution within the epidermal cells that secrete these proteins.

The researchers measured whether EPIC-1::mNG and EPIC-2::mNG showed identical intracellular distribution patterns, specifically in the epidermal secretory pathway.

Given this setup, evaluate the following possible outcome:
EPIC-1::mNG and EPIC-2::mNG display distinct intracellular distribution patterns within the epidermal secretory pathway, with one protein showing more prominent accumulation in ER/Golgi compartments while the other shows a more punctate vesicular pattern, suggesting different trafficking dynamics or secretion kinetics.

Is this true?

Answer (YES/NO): NO